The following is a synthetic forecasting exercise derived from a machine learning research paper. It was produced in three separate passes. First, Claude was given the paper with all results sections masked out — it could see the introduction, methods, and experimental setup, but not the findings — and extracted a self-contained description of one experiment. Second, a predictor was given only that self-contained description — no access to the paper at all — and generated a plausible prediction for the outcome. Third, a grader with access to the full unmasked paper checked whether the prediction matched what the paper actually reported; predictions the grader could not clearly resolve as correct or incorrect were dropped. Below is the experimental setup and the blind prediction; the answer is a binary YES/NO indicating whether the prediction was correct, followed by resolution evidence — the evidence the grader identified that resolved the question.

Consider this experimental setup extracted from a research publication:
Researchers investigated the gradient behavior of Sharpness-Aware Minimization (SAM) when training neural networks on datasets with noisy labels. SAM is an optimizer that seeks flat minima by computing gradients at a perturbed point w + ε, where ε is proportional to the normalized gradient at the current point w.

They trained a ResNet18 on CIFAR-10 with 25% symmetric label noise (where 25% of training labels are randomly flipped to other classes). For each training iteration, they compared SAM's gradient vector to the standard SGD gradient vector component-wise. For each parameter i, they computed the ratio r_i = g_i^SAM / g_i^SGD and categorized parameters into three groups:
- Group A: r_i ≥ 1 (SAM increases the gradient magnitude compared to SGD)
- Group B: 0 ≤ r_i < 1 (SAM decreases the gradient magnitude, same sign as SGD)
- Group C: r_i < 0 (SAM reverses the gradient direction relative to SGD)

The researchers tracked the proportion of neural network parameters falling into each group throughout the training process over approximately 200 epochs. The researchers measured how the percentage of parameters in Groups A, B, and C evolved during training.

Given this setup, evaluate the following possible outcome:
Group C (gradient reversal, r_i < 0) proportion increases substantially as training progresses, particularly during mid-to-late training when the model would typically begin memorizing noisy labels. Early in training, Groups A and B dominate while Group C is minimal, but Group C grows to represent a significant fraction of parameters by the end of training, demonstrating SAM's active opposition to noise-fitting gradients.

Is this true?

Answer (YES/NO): NO